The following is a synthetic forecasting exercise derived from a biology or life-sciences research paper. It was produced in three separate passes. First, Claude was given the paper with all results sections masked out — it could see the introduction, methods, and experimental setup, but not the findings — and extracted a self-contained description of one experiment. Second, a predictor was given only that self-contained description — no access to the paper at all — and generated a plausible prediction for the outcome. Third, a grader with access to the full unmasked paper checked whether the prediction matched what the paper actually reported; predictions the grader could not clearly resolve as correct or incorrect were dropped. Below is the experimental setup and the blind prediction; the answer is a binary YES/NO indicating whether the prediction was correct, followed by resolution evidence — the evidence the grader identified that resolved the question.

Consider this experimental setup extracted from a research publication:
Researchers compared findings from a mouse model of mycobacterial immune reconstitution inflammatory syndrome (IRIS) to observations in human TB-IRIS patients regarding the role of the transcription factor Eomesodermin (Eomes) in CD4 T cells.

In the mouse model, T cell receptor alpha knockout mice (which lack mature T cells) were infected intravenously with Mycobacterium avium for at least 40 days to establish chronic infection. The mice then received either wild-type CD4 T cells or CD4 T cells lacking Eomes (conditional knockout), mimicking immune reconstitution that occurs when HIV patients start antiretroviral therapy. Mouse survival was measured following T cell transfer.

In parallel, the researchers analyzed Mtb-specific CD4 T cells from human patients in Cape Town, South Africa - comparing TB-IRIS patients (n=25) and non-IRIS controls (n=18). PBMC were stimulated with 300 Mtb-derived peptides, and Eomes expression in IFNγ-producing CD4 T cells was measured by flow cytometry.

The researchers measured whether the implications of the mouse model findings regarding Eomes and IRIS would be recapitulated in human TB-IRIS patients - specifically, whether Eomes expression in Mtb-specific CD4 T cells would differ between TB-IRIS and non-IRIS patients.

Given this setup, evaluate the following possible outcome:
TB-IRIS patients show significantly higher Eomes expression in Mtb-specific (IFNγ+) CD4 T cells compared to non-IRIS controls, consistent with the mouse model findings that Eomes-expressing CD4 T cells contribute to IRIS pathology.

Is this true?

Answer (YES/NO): NO